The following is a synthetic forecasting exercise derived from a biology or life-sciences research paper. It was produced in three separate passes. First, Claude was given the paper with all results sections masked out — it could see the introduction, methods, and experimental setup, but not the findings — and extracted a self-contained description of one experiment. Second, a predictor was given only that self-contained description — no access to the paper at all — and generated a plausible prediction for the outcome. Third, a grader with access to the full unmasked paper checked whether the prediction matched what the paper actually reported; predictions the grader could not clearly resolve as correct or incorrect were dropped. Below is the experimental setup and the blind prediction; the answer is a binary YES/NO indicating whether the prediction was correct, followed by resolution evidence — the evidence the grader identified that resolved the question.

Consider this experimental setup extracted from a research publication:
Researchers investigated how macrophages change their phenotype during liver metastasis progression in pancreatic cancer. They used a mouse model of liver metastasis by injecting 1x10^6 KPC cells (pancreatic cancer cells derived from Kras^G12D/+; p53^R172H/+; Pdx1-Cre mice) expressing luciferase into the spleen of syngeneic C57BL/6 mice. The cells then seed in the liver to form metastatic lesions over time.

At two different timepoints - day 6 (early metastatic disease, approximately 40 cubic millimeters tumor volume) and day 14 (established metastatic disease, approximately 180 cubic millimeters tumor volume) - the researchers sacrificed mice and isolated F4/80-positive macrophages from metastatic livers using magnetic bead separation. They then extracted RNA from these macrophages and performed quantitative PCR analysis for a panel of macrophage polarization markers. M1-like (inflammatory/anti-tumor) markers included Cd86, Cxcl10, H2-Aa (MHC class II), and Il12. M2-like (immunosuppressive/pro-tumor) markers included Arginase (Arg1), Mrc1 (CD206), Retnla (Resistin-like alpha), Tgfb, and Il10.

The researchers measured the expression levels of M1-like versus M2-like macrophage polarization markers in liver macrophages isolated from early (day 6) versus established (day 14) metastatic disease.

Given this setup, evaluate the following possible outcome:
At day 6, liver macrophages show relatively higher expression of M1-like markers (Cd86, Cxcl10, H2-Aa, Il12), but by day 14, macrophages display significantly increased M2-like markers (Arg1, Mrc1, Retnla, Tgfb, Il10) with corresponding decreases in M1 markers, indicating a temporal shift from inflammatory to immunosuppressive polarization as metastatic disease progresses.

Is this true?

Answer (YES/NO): YES